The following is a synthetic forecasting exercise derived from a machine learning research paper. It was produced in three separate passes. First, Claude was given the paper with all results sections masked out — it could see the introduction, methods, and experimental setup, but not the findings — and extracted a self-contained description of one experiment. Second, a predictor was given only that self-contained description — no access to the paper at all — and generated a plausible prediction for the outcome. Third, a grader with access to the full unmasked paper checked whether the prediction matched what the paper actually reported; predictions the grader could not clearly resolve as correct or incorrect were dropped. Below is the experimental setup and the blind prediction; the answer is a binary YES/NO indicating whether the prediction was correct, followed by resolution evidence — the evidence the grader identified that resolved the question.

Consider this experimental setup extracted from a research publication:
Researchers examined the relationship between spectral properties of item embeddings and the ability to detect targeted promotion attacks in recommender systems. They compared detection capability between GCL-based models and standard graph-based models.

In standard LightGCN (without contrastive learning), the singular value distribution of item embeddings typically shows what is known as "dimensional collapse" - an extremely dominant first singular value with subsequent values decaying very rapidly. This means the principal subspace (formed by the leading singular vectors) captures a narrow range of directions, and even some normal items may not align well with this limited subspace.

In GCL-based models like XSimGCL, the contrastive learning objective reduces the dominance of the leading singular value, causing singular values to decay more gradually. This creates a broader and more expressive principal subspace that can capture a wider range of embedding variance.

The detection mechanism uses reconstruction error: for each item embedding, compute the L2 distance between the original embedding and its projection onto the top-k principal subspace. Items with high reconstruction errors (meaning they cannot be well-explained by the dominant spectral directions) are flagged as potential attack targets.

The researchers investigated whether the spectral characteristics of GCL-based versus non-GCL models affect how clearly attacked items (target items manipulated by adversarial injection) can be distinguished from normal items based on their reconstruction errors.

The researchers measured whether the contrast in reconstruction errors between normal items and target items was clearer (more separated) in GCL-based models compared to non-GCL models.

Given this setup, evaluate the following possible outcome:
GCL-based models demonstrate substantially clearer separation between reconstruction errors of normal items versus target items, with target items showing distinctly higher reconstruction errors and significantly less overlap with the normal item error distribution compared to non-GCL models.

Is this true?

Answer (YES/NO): YES